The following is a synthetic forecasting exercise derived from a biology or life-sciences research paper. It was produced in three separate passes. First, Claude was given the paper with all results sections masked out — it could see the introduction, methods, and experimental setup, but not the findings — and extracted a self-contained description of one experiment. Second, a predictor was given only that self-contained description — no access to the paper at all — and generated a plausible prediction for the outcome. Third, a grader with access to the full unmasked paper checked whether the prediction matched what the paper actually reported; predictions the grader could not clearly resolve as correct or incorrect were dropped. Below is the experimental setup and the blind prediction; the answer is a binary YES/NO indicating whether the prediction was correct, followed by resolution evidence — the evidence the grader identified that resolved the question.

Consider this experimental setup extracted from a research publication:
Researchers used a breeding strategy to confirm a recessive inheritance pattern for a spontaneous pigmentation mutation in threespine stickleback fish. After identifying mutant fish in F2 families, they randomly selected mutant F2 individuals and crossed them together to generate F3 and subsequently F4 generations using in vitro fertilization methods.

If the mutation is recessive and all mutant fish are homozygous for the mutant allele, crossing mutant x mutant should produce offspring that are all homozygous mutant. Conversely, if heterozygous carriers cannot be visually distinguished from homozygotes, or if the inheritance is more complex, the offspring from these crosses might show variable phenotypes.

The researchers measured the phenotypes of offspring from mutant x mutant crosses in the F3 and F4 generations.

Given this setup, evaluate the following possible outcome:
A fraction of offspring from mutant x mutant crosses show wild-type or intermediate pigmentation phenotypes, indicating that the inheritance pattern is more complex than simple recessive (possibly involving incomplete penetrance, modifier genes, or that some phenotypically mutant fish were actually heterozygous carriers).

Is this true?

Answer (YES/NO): NO